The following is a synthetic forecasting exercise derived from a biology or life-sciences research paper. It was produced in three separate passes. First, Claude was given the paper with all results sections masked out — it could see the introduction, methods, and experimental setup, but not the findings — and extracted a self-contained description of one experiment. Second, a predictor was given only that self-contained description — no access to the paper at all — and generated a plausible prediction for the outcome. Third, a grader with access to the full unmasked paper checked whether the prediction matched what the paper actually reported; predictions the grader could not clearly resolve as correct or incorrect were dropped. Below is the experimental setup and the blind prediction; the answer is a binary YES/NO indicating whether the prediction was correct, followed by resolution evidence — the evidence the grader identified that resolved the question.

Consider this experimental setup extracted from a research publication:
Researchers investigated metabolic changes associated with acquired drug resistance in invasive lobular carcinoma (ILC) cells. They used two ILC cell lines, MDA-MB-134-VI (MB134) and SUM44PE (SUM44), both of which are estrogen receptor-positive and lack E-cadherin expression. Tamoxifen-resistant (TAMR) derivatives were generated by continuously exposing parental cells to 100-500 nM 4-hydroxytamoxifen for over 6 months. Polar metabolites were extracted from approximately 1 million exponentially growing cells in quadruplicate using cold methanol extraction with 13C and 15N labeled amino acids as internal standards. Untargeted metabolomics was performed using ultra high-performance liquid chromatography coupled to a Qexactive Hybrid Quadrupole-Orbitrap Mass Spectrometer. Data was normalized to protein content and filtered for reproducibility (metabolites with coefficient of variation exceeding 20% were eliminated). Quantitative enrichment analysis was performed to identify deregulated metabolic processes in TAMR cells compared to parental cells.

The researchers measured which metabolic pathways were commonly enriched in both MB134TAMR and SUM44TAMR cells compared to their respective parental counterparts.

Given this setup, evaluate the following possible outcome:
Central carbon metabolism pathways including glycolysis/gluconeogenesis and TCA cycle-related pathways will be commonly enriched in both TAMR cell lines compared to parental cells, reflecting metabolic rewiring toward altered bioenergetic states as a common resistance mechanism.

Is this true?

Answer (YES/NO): NO